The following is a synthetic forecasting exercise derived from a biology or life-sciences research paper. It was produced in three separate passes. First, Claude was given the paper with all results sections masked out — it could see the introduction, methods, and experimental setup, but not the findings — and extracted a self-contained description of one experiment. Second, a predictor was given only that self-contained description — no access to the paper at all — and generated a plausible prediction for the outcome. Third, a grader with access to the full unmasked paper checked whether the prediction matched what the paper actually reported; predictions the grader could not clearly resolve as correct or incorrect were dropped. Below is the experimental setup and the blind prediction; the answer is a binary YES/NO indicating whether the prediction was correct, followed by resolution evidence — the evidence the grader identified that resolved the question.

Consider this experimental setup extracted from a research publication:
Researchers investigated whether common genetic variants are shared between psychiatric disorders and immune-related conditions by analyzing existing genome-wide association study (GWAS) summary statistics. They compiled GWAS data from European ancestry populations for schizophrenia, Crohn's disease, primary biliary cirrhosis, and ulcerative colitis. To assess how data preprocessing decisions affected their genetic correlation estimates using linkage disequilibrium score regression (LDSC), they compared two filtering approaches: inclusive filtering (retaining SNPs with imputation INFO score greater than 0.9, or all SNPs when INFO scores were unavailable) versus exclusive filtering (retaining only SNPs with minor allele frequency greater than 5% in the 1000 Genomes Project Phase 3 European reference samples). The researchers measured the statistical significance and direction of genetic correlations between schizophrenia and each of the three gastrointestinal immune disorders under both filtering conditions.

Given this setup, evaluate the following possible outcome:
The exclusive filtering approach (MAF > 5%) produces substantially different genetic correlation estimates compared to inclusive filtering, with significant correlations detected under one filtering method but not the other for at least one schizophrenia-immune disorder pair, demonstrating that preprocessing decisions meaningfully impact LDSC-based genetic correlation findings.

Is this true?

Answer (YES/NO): YES